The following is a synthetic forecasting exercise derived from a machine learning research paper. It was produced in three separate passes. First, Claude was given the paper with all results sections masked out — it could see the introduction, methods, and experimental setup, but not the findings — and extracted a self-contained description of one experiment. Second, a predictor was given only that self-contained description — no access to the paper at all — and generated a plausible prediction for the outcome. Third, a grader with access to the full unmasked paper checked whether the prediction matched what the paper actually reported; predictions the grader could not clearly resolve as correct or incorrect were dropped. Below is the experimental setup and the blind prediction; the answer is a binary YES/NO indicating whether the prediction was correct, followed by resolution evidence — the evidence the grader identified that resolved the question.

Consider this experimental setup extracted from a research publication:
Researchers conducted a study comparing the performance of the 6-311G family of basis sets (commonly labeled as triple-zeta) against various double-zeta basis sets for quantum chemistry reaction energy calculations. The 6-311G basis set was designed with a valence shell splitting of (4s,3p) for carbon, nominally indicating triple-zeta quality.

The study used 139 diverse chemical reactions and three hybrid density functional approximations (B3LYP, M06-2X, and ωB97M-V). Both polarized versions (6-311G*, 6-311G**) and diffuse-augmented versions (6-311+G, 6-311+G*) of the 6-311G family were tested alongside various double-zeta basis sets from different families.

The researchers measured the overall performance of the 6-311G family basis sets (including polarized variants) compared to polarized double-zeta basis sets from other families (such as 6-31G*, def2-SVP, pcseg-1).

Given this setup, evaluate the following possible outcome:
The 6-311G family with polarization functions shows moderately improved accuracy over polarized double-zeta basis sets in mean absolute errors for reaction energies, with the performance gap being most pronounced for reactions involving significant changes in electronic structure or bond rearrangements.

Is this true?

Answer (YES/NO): NO